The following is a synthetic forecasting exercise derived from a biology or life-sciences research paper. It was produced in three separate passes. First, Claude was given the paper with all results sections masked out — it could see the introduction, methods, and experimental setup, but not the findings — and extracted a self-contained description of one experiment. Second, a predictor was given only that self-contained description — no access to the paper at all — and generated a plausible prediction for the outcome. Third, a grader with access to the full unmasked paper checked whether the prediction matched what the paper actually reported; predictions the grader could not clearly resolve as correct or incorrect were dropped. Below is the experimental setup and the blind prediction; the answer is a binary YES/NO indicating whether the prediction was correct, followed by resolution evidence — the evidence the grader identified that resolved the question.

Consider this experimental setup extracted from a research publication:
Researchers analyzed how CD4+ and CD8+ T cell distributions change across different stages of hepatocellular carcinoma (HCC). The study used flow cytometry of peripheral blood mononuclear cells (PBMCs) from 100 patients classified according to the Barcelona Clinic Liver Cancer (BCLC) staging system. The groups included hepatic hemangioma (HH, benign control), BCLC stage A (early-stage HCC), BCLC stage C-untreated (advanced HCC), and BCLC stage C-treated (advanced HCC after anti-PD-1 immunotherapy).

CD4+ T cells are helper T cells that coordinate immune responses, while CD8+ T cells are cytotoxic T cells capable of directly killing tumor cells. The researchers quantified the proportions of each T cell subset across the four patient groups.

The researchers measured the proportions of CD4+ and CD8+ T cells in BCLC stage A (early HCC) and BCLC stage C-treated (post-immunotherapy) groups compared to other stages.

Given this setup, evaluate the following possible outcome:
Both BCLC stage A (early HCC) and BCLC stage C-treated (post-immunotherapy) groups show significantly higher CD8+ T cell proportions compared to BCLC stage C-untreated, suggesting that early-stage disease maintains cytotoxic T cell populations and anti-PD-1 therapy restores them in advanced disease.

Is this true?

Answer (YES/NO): NO